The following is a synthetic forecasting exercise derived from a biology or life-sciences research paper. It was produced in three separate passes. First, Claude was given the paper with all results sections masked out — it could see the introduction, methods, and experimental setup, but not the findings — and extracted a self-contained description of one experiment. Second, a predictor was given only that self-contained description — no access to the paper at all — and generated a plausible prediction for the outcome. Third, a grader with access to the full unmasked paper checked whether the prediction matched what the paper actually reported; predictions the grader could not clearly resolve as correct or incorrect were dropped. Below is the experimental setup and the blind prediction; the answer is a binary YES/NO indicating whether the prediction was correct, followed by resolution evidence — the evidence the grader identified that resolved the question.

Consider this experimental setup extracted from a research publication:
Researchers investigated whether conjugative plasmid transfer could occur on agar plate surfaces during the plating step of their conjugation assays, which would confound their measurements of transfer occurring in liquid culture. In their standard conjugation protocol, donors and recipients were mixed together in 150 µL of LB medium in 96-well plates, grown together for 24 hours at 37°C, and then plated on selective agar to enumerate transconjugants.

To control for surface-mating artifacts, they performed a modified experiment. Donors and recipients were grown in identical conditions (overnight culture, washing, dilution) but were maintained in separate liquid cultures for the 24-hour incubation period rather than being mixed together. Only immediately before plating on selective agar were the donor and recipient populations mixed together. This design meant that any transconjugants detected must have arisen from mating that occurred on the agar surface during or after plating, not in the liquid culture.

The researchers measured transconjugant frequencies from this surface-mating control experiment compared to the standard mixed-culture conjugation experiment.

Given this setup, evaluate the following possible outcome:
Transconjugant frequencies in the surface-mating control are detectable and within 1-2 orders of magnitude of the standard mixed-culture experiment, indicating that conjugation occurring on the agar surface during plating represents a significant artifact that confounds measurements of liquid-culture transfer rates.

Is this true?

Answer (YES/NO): NO